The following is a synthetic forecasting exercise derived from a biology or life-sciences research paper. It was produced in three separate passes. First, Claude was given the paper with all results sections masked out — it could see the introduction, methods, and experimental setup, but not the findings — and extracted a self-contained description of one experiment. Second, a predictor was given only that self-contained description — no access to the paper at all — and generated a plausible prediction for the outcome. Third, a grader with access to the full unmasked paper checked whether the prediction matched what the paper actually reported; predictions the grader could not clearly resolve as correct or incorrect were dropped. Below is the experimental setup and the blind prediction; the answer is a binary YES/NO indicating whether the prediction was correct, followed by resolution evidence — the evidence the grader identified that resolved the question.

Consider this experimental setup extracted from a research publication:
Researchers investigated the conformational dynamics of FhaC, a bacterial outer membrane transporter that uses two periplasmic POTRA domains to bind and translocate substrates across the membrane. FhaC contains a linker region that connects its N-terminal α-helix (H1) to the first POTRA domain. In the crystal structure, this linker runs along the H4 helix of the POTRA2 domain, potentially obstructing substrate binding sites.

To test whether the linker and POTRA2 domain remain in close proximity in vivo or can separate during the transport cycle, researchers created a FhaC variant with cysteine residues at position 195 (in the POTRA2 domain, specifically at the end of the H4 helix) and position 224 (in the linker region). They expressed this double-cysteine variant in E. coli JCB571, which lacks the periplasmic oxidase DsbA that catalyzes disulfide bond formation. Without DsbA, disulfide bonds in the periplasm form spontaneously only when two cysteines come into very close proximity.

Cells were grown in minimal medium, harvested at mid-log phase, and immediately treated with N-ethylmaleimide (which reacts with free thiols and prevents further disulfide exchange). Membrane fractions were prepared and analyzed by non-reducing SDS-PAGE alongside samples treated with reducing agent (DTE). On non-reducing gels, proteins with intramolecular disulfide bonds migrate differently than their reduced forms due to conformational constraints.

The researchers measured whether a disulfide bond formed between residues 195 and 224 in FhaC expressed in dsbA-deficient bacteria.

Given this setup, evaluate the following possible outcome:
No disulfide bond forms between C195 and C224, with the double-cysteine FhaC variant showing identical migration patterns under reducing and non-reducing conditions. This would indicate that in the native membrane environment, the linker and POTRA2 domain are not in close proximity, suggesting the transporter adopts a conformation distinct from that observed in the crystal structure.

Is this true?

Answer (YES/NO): NO